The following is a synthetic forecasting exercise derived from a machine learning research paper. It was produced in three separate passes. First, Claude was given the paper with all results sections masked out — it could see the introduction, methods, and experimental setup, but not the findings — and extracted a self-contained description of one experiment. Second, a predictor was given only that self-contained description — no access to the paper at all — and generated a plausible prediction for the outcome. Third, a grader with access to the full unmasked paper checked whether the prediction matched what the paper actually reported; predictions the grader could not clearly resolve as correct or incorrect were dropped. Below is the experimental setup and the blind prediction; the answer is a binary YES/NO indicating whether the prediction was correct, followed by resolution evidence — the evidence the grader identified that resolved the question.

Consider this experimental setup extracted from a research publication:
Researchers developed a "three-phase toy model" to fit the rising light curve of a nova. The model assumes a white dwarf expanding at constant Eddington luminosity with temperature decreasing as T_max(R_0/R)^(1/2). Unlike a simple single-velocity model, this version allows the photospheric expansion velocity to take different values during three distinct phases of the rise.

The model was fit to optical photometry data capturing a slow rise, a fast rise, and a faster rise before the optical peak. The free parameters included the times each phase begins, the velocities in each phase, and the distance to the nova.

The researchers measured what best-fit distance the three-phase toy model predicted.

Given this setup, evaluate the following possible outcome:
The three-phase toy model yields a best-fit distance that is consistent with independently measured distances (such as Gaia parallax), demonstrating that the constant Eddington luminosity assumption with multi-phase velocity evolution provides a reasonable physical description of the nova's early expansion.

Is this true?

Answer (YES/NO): NO